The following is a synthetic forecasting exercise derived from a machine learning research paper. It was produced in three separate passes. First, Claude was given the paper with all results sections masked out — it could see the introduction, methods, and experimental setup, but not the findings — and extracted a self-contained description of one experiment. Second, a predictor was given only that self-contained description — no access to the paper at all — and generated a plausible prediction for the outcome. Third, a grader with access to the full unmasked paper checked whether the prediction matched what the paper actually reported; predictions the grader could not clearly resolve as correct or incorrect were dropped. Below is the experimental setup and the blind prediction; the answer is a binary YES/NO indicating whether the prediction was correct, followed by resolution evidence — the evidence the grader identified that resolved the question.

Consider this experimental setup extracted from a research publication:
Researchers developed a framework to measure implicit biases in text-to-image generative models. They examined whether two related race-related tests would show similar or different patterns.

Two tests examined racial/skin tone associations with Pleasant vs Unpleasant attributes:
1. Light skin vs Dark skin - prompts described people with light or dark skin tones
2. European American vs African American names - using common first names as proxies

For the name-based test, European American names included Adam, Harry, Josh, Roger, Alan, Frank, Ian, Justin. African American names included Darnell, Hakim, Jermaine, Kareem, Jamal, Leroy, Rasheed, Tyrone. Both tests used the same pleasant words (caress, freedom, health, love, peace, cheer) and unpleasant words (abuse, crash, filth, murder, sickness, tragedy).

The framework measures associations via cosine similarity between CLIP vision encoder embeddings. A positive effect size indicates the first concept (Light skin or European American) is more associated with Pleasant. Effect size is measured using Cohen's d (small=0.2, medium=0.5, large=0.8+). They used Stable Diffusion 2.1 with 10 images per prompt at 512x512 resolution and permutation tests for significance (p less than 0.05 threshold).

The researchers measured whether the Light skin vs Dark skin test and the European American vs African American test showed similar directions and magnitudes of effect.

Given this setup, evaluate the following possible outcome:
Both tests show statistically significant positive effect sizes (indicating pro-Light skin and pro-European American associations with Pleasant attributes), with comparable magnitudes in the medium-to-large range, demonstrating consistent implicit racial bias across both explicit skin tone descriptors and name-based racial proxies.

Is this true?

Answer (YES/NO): NO